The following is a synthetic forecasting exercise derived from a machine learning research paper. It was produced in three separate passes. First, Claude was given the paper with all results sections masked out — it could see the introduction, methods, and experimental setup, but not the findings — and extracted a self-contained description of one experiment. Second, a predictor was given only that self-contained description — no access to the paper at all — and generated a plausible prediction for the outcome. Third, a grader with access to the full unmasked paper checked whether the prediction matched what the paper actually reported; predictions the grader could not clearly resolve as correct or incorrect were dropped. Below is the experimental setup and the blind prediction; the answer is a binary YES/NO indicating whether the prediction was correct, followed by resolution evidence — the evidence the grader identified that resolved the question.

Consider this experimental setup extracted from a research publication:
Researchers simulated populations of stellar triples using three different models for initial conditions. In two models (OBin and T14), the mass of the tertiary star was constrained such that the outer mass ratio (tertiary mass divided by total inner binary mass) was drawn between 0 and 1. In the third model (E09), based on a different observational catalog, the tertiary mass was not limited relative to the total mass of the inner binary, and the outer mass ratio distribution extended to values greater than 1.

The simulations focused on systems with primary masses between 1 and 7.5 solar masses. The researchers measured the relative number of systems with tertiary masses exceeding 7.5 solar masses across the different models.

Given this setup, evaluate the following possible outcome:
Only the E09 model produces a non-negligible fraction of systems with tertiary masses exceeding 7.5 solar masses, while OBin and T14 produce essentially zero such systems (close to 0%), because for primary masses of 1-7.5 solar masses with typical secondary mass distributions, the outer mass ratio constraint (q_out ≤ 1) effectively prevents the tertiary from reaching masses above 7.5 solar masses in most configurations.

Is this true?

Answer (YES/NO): NO